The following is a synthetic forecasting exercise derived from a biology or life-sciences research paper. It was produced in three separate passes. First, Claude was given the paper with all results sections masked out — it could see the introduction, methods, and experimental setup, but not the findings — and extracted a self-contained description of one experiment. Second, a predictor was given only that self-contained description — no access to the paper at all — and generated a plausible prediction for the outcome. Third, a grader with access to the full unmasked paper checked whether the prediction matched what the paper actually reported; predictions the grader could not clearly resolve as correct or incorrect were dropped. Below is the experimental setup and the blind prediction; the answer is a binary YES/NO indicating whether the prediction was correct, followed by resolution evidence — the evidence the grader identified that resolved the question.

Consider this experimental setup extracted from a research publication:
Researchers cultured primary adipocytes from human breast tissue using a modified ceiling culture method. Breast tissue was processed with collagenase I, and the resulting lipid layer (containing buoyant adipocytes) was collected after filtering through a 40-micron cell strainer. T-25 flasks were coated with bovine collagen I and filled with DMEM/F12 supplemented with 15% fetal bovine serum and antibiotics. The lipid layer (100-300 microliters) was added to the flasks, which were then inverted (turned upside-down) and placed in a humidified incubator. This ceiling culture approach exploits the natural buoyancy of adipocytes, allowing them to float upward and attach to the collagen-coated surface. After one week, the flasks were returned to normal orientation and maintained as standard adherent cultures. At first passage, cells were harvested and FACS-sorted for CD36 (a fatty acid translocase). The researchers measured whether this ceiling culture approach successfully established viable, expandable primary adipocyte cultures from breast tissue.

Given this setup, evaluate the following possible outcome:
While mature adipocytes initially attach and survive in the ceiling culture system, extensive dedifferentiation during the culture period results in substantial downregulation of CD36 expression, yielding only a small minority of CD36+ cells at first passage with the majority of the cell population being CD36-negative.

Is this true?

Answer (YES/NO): NO